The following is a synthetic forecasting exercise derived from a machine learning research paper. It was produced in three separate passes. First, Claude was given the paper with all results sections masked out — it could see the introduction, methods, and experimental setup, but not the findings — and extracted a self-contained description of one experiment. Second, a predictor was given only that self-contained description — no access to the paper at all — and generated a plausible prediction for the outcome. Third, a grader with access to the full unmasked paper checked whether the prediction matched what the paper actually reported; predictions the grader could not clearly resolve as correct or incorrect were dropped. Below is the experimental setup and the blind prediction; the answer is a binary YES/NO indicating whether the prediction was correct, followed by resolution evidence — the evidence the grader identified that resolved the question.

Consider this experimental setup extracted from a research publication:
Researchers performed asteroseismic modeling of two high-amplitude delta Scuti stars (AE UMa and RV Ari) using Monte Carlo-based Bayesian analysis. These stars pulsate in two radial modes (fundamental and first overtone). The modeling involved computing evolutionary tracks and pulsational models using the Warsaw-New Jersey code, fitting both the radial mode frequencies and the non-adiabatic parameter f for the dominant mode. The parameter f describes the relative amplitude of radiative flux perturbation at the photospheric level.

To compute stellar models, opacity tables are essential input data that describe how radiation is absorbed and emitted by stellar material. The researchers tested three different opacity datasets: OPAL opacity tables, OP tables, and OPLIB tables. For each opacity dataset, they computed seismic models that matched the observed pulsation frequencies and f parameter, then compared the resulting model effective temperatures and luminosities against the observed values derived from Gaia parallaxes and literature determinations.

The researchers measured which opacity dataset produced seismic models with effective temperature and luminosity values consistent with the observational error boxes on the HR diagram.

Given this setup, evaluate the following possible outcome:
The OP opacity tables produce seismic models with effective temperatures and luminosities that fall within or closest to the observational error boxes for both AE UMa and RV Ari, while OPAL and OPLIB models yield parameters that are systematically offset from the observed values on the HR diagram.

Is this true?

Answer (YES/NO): NO